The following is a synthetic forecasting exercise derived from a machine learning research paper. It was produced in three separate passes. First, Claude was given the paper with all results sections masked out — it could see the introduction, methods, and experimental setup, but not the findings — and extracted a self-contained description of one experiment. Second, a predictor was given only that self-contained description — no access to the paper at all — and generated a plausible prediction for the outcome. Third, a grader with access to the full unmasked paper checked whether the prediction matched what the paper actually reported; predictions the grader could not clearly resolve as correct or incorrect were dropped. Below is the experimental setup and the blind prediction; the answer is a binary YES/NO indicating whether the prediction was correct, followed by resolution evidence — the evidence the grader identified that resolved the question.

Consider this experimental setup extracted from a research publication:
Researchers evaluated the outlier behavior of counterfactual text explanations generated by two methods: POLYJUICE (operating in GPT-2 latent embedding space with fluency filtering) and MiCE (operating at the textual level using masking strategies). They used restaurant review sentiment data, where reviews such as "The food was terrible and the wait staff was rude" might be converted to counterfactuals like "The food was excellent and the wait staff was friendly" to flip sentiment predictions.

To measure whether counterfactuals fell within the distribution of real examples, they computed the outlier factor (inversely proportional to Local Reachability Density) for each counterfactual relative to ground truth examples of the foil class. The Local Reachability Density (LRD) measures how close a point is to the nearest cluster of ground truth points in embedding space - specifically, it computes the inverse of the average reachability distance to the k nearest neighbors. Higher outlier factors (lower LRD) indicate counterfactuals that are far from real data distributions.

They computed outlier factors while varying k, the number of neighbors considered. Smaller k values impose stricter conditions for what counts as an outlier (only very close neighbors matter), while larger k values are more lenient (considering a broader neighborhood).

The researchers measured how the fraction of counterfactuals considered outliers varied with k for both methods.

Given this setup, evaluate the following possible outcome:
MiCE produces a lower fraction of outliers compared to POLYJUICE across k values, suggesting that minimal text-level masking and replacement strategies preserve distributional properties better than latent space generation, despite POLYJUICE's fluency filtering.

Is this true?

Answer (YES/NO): NO